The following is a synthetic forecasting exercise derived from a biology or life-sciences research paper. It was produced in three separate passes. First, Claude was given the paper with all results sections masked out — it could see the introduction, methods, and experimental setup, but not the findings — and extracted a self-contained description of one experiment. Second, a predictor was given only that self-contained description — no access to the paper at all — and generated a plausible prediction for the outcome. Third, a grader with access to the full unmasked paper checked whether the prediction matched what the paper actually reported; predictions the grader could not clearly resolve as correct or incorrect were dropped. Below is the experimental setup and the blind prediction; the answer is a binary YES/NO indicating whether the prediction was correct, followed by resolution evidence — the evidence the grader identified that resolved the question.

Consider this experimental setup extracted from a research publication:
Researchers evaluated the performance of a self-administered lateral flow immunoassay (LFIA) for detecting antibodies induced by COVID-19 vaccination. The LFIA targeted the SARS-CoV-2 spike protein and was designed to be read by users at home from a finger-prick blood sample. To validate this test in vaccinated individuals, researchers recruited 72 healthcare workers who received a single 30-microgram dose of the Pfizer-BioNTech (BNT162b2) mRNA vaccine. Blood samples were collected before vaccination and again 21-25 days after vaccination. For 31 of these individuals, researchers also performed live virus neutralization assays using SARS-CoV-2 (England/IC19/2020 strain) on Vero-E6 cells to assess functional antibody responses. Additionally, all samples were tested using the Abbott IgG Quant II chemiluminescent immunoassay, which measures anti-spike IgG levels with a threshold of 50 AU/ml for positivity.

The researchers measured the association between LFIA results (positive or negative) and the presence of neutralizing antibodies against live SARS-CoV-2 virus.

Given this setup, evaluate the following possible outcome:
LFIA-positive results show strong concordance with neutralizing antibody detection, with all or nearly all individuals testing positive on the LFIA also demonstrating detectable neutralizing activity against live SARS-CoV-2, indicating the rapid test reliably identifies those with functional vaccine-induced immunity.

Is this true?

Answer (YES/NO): YES